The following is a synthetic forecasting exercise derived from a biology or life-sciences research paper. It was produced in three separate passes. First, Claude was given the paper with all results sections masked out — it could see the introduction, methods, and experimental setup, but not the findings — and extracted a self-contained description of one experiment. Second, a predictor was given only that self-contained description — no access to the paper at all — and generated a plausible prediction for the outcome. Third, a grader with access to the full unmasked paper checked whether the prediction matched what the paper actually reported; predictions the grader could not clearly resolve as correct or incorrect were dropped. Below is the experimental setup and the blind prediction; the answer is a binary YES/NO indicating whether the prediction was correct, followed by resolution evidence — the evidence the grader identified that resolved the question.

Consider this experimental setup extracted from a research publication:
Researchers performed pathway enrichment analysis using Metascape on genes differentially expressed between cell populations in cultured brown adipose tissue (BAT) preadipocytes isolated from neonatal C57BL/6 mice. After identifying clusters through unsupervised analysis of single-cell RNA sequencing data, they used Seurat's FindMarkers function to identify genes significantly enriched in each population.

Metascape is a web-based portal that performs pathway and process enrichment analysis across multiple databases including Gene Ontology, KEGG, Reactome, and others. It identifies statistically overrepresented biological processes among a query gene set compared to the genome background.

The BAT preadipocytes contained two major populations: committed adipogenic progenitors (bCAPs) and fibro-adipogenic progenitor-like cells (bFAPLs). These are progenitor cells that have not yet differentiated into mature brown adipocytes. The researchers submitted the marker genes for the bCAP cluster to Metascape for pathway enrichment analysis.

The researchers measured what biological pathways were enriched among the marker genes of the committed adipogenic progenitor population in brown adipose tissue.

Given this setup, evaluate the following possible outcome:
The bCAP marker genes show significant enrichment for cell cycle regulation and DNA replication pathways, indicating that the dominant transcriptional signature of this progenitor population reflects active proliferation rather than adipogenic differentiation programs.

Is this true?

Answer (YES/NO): YES